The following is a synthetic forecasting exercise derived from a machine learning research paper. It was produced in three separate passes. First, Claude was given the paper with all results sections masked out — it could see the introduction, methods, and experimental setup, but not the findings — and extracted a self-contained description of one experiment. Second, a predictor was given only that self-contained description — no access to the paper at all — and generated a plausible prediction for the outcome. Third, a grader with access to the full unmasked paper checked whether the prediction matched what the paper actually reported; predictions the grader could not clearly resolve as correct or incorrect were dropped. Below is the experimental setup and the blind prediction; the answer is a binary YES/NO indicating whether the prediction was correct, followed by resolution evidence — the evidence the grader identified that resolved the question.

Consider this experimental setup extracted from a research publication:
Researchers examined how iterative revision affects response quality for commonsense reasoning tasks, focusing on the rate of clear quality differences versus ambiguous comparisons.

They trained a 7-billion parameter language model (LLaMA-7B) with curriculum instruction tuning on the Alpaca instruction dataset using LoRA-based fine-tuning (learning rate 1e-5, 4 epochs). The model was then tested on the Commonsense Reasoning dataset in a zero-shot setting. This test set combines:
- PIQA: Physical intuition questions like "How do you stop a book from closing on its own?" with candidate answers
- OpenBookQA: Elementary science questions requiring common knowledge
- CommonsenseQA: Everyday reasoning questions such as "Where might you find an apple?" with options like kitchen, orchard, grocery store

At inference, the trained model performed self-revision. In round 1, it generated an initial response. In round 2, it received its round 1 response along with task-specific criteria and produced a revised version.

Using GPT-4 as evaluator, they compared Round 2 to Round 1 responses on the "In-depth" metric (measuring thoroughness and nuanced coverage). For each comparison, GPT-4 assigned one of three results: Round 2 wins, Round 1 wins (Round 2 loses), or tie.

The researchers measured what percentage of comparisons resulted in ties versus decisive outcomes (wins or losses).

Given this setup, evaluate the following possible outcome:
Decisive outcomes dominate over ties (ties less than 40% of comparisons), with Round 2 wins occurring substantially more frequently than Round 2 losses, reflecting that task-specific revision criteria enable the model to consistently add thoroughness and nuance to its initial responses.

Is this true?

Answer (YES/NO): YES